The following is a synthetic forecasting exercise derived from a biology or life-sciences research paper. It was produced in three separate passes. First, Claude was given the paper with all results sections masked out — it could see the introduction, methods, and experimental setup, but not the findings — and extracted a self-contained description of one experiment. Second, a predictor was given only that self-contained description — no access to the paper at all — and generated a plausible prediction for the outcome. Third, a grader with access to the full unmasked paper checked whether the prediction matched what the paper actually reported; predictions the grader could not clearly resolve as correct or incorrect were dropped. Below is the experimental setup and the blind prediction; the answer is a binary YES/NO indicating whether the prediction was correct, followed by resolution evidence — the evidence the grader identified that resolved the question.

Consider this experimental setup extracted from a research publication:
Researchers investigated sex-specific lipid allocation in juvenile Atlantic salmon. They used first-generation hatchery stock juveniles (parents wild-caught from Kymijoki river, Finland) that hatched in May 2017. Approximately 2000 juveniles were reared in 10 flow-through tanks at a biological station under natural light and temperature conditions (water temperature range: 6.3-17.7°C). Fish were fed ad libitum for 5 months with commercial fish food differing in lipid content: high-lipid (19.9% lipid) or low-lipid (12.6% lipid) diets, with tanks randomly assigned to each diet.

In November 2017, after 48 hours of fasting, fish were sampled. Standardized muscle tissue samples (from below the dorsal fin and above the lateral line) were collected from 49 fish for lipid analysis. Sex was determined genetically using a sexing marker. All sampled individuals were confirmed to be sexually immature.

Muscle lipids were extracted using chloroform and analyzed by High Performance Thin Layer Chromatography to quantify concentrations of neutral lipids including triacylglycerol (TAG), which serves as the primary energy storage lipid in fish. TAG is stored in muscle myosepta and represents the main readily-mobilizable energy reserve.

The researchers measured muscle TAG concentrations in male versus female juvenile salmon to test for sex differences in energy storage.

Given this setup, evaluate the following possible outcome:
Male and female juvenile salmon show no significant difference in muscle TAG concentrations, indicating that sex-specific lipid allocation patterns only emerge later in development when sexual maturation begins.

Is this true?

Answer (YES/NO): NO